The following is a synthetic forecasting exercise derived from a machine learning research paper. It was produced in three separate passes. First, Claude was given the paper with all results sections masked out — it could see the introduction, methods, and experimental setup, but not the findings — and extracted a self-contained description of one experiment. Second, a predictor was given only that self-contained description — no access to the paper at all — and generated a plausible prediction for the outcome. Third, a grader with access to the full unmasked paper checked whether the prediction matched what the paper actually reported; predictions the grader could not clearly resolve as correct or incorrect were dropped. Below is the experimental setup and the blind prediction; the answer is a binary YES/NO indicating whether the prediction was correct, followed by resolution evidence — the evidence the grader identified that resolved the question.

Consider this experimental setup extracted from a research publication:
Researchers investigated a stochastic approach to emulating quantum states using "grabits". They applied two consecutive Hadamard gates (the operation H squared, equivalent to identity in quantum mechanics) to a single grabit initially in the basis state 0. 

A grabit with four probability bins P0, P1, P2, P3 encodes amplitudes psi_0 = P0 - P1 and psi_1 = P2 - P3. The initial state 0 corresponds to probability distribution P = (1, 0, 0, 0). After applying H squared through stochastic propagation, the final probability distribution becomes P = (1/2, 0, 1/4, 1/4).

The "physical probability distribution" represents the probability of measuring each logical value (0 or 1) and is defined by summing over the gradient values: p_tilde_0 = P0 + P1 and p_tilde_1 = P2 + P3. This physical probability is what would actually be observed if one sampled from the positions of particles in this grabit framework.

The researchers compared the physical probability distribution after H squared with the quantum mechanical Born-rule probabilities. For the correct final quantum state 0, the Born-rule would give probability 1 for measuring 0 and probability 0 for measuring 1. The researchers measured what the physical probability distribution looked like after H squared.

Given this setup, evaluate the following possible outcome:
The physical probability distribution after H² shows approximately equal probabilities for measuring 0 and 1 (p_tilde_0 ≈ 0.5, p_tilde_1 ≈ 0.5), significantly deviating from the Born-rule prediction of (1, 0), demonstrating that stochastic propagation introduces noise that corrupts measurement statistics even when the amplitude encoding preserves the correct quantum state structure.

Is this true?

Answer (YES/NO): YES